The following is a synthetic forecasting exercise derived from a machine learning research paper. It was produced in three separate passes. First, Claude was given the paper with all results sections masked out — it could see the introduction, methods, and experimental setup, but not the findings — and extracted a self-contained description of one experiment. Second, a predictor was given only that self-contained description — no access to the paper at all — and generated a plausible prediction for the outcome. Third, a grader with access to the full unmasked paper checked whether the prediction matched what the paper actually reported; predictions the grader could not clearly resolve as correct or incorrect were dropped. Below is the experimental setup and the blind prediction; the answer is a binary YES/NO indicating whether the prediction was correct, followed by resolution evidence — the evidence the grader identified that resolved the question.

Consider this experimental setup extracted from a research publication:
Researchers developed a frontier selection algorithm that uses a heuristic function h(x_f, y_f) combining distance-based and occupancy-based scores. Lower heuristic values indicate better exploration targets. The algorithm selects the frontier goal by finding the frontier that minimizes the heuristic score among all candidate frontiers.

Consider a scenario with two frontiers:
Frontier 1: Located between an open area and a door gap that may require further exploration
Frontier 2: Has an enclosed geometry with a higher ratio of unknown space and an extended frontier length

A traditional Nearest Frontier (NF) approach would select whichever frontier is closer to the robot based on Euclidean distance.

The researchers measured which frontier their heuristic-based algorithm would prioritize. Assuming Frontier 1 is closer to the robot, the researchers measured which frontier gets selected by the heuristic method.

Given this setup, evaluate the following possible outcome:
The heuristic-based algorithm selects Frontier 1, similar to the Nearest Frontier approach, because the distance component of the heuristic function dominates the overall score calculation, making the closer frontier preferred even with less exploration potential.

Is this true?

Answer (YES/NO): NO